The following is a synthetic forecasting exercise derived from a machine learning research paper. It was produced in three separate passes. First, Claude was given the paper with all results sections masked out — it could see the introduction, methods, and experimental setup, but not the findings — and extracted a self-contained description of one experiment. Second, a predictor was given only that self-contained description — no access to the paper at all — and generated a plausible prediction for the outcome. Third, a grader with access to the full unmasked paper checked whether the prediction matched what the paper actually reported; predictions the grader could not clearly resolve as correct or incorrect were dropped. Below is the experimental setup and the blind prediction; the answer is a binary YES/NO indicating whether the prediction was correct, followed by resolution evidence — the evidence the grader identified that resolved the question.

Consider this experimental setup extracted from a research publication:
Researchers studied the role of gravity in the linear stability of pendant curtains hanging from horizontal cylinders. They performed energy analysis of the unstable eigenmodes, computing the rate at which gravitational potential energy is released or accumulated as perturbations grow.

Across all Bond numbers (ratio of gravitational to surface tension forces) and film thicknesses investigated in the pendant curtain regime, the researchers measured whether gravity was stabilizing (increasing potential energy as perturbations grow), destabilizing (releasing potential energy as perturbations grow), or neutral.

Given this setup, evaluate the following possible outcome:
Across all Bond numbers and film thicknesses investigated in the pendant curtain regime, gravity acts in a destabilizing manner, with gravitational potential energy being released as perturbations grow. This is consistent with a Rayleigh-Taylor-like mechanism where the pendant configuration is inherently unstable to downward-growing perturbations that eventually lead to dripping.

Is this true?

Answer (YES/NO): YES